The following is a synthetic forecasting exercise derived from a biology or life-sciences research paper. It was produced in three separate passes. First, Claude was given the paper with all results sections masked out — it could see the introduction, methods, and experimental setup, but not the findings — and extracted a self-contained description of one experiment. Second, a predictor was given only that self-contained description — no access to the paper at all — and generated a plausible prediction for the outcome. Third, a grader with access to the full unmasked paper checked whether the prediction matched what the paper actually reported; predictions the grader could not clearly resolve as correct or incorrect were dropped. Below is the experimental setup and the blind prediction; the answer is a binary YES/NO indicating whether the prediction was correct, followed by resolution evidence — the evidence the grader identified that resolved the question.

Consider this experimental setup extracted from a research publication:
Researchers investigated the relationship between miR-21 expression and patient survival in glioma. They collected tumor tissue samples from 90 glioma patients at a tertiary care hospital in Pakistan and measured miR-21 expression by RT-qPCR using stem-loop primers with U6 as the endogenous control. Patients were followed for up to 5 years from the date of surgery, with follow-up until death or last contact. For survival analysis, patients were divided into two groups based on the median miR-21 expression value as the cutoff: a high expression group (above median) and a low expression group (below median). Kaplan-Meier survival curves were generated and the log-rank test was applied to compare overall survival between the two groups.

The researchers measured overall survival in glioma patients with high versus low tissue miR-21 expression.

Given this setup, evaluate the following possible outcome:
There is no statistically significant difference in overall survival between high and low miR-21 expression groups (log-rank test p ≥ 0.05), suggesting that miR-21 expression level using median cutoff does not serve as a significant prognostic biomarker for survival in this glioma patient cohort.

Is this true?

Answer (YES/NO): NO